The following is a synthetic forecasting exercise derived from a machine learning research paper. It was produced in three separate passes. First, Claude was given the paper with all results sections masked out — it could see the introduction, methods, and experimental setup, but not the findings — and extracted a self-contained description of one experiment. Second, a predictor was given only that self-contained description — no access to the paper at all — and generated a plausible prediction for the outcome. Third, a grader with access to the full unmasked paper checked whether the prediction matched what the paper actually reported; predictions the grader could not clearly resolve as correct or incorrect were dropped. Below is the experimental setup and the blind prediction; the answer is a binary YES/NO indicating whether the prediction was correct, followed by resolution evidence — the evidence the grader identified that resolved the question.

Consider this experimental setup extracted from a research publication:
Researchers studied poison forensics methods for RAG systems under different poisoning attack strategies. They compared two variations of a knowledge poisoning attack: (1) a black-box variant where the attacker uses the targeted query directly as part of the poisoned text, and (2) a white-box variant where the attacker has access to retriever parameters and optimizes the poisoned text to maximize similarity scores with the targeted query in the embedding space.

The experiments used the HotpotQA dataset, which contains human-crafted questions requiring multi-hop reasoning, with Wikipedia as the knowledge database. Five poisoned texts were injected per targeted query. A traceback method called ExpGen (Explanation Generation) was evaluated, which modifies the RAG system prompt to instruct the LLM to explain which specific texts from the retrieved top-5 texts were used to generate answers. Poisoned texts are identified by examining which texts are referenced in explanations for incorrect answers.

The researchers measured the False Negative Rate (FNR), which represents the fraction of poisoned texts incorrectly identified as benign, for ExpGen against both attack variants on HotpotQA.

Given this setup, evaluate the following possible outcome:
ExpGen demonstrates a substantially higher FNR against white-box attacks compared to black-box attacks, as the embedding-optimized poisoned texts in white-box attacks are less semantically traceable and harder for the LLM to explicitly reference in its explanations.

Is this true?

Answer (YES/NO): NO